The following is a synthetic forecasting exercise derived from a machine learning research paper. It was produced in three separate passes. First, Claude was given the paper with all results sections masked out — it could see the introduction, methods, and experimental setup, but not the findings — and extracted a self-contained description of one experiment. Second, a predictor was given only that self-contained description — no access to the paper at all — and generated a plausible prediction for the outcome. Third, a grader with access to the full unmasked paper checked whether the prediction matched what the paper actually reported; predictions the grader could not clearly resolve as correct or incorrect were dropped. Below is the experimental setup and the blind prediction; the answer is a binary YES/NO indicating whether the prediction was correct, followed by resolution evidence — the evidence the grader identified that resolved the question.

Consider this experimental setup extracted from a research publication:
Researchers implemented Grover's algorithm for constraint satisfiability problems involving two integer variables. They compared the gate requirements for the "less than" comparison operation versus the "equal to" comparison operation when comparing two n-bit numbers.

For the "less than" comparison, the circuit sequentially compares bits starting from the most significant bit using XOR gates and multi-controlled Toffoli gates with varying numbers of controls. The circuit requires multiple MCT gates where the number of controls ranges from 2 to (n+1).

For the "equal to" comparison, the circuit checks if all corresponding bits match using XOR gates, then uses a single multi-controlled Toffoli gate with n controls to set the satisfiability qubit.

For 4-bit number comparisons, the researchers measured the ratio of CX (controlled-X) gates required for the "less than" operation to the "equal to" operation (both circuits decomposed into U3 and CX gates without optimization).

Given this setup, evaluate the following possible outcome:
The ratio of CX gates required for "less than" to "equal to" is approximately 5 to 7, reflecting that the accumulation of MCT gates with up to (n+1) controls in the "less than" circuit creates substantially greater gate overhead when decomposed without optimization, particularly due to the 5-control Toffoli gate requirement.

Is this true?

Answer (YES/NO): NO